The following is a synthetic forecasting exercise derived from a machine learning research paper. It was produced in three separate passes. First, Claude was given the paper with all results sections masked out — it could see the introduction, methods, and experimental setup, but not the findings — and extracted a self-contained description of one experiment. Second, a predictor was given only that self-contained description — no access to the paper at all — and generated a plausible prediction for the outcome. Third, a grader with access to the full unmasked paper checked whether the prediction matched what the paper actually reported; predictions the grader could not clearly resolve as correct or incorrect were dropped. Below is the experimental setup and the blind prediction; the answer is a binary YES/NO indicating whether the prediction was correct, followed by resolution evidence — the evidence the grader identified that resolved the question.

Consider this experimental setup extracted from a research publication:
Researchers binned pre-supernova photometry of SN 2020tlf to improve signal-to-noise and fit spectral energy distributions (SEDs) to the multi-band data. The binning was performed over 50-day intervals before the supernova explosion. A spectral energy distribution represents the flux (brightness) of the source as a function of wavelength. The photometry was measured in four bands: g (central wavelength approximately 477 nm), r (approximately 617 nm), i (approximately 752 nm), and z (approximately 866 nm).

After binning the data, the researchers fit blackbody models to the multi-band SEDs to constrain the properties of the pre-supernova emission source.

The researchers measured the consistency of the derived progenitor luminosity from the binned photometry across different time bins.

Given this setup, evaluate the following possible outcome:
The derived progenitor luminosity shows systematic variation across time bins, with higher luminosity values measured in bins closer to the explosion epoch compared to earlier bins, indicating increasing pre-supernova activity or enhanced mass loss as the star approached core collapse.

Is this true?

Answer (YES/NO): NO